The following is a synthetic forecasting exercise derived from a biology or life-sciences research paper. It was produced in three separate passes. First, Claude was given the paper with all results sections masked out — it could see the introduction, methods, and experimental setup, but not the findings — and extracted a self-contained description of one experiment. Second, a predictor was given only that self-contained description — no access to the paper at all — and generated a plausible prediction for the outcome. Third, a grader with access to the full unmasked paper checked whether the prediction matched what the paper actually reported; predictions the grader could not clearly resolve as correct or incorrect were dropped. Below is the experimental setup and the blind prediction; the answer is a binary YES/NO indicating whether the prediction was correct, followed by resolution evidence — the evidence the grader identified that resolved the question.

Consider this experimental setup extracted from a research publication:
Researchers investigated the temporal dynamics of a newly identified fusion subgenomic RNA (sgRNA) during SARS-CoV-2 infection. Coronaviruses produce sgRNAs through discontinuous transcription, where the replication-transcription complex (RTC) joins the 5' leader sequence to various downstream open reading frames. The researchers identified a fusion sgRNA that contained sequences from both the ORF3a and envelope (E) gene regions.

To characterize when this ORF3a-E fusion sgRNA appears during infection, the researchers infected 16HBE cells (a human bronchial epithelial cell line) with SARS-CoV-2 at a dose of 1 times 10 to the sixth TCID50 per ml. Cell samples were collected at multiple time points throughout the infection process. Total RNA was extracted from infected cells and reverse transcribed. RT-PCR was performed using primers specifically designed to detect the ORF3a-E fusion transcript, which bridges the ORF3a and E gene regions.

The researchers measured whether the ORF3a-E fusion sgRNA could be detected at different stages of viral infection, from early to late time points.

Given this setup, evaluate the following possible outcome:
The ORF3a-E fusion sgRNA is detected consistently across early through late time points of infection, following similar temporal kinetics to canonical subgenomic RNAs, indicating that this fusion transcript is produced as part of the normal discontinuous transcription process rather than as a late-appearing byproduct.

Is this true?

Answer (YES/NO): YES